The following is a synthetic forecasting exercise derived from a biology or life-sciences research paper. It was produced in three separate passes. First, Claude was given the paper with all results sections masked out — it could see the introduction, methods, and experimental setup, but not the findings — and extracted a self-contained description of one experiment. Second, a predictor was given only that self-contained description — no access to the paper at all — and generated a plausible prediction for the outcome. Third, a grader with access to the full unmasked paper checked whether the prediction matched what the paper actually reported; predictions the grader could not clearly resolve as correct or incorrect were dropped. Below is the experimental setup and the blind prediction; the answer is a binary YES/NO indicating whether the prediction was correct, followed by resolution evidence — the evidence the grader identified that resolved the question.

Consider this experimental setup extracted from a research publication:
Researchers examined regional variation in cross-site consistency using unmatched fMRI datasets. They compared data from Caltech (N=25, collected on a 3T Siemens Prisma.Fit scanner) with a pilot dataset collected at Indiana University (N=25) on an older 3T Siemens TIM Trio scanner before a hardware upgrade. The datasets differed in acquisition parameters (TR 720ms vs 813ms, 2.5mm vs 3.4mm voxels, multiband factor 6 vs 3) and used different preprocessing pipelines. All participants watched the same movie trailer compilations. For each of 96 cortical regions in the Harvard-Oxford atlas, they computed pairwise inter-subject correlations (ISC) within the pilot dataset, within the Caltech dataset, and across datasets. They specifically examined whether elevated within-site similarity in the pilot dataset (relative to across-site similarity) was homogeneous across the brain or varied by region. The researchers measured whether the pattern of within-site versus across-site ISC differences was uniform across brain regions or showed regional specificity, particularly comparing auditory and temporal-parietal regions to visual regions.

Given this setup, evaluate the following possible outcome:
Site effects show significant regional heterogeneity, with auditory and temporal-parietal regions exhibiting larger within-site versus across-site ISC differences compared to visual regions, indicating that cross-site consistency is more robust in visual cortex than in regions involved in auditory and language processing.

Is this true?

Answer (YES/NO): YES